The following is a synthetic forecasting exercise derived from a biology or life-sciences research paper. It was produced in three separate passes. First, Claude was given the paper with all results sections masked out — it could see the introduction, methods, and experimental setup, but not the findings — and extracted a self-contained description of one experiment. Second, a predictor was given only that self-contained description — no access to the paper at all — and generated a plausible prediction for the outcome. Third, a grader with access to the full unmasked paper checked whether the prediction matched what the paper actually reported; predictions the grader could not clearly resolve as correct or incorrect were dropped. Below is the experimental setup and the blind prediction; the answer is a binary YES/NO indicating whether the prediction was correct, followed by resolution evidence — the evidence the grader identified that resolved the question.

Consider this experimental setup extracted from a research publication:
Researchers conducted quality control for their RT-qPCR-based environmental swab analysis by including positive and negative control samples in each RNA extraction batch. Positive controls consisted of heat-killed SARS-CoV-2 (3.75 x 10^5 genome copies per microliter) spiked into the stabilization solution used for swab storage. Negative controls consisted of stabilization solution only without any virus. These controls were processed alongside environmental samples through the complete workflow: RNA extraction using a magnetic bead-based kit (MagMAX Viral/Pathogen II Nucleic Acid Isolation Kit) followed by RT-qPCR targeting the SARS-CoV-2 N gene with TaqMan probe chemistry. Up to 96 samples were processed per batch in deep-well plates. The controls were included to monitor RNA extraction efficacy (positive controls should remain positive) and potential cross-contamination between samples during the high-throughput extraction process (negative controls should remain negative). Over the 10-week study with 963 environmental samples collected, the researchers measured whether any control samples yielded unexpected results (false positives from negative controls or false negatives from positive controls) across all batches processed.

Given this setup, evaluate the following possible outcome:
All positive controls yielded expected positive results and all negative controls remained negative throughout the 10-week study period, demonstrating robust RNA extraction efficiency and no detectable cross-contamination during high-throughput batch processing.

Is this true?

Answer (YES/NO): YES